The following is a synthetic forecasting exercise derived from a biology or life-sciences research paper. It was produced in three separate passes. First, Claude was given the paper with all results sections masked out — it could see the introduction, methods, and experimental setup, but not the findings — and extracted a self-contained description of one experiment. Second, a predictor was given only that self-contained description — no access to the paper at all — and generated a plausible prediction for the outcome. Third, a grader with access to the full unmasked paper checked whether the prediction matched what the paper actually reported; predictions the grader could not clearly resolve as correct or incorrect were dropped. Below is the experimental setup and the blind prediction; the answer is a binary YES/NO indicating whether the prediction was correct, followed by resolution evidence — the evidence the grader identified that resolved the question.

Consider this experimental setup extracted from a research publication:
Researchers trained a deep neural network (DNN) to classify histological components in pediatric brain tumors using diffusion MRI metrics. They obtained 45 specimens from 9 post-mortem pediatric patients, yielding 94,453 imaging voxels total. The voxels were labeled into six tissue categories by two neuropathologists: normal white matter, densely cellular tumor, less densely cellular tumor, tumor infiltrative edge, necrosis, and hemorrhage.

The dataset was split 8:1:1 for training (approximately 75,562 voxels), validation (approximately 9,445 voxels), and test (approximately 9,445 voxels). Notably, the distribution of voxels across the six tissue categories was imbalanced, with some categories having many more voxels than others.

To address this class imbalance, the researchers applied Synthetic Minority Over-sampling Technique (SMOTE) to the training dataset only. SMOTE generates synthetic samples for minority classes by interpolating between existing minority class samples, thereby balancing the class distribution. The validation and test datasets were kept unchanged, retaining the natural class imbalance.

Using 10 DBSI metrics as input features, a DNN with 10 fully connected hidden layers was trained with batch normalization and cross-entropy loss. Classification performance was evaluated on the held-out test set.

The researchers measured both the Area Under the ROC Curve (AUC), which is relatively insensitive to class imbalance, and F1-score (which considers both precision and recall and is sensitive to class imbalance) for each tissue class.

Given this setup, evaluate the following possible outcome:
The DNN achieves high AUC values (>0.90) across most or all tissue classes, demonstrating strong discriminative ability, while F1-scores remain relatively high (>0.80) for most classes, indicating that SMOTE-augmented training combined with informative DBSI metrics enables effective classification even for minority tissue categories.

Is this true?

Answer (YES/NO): YES